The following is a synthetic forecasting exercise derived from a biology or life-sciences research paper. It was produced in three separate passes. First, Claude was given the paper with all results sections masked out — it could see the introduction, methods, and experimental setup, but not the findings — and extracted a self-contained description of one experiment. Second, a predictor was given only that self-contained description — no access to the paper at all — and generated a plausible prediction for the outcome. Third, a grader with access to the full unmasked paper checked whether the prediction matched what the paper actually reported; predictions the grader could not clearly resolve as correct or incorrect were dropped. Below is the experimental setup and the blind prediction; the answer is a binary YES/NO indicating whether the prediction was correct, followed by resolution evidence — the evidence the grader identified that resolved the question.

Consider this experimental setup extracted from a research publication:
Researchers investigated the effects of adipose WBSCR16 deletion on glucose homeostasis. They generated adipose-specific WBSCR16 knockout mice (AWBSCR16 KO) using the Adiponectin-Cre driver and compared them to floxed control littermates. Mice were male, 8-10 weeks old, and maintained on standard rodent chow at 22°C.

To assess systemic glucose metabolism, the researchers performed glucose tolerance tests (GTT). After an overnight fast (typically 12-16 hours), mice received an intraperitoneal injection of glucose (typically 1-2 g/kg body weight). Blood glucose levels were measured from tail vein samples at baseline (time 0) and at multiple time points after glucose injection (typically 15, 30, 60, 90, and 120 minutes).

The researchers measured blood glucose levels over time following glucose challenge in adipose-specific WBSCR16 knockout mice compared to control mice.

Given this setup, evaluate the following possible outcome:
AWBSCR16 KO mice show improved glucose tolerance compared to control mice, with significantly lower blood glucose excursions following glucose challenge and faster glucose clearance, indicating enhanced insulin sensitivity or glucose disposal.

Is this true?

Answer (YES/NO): NO